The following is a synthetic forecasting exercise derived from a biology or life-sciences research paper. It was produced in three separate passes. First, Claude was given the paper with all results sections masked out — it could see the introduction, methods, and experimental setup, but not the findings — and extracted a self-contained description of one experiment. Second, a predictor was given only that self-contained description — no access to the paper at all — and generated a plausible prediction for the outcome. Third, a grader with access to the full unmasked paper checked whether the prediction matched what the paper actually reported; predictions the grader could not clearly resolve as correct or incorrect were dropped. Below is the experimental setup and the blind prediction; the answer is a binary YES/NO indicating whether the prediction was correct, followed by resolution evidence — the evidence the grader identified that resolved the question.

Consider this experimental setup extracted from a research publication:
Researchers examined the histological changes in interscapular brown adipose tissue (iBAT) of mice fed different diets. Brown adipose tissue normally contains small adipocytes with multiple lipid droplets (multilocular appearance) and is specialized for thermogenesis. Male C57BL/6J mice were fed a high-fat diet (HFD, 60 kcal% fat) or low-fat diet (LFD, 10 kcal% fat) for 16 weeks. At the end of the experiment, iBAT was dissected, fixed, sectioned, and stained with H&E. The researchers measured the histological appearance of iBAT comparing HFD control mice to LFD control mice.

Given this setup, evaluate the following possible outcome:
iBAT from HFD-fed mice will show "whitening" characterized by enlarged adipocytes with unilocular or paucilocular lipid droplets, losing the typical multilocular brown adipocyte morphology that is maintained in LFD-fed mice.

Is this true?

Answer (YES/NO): YES